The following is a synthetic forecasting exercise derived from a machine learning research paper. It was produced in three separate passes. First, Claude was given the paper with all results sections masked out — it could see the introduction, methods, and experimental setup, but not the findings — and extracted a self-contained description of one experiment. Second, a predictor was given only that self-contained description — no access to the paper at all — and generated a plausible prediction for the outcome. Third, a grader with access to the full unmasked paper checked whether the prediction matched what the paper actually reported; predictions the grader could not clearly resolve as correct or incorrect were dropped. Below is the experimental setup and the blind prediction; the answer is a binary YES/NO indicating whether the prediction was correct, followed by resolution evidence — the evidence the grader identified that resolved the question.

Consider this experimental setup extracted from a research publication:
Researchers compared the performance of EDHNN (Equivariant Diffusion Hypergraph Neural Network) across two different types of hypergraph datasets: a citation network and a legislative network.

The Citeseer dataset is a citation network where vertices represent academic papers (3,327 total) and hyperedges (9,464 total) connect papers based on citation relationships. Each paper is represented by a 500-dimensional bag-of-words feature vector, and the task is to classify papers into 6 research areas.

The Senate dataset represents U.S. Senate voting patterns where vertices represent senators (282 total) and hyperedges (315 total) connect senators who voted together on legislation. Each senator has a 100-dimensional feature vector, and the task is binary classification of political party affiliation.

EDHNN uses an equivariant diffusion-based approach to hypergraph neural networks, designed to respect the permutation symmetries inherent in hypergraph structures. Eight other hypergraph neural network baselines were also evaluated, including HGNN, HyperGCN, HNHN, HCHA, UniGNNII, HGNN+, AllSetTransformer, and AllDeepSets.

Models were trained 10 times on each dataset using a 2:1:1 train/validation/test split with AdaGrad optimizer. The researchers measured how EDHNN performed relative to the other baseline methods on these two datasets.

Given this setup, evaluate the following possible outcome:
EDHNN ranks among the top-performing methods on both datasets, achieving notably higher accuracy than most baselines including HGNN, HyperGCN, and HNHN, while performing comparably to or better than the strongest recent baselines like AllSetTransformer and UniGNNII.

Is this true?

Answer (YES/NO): YES